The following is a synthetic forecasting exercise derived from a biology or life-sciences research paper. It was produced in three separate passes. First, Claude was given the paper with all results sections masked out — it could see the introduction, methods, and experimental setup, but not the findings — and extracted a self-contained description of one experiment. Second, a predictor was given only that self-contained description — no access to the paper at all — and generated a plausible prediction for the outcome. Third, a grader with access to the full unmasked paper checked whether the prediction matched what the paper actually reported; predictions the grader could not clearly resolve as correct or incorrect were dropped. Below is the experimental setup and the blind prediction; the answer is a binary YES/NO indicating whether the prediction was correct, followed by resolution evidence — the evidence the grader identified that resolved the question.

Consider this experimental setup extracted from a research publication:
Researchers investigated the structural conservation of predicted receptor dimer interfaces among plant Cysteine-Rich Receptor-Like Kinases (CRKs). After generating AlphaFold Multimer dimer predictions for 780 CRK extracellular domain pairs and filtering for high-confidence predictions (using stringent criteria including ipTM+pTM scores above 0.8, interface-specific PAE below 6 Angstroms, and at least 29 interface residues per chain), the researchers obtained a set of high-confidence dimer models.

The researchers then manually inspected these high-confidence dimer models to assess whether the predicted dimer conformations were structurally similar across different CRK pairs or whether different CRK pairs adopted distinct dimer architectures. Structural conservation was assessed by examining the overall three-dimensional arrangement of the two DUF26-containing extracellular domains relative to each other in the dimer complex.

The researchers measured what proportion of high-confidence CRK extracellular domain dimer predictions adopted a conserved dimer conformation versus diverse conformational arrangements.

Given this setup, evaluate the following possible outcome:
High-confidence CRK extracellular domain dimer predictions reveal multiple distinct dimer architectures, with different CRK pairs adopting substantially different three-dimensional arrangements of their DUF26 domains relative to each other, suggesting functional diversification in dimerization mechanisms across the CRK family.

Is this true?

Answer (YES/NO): NO